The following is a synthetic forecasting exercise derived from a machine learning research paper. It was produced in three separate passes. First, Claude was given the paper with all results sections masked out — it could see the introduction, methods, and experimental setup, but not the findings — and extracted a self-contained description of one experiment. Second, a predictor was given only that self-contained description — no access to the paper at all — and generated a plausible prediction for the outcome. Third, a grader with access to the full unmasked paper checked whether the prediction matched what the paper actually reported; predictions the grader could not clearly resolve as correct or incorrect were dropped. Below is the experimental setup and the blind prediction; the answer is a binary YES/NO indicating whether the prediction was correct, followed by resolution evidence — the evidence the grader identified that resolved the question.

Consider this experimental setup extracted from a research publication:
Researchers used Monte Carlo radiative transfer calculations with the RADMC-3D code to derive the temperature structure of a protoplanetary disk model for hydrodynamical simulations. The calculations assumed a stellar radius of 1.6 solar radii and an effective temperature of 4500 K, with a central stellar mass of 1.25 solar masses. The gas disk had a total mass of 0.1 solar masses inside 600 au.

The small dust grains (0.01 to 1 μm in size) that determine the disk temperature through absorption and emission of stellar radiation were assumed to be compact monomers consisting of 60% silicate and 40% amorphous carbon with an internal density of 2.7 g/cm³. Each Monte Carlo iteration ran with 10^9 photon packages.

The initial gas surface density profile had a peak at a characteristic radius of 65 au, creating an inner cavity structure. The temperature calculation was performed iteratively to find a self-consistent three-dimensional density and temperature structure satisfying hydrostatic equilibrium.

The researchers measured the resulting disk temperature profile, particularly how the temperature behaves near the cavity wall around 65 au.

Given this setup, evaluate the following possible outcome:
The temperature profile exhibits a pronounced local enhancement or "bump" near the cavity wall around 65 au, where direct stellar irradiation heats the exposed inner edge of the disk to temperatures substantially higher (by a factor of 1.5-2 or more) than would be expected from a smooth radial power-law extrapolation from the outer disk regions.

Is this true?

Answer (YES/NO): NO